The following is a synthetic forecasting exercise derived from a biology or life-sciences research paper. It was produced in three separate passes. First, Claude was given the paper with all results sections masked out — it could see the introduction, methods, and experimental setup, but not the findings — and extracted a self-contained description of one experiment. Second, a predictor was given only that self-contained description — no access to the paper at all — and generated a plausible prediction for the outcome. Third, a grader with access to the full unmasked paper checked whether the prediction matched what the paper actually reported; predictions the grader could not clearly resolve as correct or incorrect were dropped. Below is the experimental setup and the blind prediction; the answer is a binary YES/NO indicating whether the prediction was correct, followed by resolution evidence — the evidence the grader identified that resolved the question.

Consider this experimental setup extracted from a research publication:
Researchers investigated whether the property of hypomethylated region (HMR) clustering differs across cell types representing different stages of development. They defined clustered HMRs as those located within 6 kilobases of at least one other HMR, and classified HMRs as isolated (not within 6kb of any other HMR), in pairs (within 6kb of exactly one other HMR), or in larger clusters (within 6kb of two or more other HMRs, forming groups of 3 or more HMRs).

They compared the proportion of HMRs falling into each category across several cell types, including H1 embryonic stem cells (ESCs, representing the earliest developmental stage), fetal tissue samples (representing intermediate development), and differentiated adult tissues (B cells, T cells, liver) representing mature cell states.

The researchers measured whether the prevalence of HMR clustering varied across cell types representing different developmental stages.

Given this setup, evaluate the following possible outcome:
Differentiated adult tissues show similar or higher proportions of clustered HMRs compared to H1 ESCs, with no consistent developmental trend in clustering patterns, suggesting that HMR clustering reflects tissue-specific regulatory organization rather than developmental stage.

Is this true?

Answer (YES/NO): NO